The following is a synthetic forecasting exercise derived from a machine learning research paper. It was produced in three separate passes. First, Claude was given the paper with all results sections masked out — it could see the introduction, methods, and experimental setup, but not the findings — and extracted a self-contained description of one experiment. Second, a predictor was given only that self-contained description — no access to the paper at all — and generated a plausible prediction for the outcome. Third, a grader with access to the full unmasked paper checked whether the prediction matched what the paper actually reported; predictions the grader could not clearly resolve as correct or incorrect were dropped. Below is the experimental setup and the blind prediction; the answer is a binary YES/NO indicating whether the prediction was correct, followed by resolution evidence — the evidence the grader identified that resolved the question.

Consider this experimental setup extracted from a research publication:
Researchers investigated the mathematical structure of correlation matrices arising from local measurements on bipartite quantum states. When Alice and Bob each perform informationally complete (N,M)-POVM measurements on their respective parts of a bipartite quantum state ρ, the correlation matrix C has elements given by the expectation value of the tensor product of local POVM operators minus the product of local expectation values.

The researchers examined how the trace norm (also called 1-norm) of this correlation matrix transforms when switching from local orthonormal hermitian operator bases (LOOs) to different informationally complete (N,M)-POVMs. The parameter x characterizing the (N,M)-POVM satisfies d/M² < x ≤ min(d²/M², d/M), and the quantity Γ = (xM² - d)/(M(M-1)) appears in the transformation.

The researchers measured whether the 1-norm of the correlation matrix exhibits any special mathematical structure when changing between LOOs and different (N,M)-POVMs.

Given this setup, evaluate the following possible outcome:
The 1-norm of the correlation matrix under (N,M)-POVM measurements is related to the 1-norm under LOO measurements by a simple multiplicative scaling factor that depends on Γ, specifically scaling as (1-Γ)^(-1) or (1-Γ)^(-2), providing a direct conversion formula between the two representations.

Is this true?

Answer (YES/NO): NO